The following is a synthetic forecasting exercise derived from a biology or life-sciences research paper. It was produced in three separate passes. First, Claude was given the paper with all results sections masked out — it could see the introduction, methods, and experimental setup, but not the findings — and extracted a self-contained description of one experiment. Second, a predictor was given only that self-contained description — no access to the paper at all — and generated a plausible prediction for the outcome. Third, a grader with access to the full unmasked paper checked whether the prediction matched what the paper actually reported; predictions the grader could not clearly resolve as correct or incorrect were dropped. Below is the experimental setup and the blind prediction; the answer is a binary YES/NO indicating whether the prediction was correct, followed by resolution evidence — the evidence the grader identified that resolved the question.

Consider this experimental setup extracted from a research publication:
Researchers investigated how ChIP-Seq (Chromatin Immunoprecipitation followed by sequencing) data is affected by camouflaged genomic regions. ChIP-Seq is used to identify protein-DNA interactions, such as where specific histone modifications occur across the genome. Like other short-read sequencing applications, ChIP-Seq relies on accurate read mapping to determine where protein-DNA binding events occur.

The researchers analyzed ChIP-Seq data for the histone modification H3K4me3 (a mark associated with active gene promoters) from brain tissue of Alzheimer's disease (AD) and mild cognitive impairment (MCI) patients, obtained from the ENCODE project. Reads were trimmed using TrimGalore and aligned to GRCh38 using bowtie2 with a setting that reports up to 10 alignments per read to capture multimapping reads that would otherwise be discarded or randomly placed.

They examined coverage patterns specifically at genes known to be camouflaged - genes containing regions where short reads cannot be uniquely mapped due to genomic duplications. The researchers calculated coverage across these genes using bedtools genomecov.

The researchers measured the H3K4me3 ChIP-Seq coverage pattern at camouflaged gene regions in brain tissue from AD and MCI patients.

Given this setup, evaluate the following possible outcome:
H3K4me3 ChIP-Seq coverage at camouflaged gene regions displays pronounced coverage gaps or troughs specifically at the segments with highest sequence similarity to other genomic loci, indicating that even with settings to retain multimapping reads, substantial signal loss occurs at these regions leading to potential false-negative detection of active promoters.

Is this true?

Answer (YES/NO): YES